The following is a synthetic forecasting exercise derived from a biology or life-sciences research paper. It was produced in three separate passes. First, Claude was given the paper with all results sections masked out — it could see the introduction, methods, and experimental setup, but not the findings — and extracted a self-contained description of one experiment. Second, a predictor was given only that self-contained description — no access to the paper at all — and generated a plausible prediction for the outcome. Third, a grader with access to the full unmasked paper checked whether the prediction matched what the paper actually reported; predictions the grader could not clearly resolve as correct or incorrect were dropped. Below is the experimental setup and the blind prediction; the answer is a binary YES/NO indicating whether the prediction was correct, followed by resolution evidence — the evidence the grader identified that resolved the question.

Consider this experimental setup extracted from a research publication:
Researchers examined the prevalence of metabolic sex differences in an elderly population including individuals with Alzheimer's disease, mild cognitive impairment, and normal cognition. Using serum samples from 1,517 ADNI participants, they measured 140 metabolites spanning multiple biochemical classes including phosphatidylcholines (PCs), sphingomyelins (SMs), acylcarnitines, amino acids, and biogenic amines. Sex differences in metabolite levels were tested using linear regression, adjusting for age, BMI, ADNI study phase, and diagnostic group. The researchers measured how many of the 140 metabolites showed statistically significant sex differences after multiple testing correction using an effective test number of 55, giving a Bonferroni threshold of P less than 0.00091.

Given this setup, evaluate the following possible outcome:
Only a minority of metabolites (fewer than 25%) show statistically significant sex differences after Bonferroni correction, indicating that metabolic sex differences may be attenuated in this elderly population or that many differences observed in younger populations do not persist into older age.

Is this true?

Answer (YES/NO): NO